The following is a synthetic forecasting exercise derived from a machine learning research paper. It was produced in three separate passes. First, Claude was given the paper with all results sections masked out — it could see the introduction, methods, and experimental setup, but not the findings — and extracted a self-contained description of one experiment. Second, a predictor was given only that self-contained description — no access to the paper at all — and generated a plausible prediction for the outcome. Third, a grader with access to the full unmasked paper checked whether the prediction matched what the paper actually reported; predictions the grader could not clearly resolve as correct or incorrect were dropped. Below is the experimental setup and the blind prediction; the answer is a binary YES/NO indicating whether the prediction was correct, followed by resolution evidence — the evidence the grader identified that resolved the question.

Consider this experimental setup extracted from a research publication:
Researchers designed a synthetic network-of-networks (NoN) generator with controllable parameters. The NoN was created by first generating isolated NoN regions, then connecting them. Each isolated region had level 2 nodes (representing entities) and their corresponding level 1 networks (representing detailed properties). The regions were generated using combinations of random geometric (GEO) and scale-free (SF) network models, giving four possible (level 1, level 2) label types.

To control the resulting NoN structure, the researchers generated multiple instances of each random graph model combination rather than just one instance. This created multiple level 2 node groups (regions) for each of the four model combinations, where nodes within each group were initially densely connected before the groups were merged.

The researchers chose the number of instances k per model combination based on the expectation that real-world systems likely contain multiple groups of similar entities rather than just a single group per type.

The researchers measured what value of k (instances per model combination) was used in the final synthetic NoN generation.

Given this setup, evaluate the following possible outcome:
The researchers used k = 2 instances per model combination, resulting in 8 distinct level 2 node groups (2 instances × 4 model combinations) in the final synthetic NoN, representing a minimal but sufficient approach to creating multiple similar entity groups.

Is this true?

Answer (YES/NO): NO